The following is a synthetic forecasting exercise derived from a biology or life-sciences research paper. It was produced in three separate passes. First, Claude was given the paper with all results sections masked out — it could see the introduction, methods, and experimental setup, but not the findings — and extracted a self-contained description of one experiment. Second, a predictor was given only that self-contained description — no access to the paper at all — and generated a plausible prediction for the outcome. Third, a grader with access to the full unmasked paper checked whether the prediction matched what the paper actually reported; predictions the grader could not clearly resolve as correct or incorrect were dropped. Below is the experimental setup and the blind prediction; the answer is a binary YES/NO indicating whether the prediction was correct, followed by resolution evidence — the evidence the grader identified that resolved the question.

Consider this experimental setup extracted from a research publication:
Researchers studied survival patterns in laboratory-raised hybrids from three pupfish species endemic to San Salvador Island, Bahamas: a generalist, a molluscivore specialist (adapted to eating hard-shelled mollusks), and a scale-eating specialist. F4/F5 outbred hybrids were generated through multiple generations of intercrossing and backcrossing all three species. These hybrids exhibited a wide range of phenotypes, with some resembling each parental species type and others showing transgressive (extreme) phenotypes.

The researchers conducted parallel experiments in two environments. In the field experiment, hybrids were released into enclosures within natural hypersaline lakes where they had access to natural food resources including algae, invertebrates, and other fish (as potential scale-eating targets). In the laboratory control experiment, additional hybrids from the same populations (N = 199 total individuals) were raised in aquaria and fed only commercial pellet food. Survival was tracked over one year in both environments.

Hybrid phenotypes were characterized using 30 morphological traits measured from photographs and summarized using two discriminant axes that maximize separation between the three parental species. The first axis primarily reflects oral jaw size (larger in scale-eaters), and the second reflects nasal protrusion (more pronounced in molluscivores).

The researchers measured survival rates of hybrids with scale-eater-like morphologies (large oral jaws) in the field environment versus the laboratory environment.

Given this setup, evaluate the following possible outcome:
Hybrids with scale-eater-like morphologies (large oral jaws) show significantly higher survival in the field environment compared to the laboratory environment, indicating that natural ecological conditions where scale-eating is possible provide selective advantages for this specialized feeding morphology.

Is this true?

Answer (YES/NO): NO